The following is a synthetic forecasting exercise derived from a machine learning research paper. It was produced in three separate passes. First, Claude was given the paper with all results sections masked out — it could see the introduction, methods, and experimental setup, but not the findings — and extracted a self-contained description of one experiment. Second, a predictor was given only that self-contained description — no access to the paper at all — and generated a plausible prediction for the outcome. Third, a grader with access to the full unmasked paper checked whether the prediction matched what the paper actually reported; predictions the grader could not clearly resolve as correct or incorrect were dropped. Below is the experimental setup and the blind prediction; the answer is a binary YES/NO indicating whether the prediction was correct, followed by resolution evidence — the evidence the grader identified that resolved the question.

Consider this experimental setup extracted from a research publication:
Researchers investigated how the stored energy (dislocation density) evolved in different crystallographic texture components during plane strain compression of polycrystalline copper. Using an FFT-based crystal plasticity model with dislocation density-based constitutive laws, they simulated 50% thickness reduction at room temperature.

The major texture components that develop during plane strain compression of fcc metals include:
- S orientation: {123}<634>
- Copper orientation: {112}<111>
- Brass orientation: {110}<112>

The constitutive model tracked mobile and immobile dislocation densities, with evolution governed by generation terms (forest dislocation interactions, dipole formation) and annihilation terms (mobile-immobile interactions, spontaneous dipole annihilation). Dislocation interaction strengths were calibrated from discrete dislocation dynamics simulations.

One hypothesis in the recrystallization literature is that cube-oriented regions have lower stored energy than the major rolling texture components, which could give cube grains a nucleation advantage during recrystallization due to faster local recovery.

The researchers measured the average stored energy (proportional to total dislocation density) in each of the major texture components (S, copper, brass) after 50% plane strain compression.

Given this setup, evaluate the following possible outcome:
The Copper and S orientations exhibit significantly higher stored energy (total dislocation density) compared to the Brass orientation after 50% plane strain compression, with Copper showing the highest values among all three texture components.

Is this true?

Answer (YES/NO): YES